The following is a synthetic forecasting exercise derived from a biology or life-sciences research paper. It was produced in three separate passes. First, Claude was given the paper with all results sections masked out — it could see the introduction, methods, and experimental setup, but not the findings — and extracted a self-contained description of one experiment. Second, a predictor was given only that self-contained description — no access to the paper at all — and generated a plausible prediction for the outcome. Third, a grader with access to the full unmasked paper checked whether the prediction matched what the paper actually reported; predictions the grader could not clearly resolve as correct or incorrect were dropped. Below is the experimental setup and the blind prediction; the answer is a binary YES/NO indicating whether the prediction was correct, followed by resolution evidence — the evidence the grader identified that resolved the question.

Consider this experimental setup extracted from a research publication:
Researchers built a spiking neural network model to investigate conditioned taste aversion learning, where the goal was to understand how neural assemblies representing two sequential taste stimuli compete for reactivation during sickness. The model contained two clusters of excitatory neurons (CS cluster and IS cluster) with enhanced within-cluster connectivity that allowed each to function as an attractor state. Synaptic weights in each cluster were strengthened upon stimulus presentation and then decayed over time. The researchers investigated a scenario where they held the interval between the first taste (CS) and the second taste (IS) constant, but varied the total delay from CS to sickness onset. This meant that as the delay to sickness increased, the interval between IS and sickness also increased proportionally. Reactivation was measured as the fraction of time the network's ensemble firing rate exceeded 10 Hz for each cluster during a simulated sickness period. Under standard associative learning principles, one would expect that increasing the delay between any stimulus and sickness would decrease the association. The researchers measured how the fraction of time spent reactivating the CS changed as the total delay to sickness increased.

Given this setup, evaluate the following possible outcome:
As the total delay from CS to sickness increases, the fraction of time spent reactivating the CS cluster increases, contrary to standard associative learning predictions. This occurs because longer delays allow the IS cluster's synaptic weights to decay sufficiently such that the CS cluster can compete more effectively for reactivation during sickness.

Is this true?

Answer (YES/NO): NO